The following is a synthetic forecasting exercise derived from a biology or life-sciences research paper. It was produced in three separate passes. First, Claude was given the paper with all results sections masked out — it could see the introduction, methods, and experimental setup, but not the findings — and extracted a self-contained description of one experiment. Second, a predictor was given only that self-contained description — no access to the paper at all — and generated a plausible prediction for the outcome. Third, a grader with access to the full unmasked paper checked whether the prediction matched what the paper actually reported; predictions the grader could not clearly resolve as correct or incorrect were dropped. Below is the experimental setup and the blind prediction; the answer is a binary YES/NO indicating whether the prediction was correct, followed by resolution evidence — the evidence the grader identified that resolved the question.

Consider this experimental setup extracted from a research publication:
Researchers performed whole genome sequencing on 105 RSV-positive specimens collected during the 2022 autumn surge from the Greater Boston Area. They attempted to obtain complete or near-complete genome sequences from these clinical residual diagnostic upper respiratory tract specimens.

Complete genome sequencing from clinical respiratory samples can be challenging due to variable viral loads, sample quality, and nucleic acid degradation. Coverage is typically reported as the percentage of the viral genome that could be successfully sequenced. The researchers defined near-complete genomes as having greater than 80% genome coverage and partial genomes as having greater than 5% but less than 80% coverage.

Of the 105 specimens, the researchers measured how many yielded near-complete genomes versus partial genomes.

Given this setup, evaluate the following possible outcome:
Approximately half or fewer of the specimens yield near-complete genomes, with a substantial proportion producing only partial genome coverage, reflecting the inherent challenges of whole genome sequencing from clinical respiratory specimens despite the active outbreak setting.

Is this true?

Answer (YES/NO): YES